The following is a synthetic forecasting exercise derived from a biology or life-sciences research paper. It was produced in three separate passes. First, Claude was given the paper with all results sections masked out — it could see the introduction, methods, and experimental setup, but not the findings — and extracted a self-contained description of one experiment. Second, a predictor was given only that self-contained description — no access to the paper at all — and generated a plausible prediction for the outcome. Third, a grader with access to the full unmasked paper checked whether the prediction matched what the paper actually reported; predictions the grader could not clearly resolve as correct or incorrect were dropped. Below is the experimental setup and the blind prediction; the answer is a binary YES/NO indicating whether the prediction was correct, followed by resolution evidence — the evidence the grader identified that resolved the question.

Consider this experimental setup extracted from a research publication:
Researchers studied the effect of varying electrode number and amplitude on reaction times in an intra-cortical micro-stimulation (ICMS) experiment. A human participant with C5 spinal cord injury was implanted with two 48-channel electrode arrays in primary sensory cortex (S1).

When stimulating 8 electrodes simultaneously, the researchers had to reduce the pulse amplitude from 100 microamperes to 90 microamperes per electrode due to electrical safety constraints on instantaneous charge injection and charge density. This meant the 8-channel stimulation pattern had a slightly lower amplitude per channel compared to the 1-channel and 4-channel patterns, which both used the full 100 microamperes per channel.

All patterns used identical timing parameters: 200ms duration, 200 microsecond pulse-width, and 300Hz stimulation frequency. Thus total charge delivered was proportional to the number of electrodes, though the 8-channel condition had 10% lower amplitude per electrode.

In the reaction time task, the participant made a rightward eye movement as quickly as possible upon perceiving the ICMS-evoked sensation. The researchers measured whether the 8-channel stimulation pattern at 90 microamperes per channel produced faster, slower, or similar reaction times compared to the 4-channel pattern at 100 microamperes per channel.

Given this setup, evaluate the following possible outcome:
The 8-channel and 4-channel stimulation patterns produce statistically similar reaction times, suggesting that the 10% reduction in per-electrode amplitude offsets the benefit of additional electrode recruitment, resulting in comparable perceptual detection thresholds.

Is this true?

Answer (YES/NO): YES